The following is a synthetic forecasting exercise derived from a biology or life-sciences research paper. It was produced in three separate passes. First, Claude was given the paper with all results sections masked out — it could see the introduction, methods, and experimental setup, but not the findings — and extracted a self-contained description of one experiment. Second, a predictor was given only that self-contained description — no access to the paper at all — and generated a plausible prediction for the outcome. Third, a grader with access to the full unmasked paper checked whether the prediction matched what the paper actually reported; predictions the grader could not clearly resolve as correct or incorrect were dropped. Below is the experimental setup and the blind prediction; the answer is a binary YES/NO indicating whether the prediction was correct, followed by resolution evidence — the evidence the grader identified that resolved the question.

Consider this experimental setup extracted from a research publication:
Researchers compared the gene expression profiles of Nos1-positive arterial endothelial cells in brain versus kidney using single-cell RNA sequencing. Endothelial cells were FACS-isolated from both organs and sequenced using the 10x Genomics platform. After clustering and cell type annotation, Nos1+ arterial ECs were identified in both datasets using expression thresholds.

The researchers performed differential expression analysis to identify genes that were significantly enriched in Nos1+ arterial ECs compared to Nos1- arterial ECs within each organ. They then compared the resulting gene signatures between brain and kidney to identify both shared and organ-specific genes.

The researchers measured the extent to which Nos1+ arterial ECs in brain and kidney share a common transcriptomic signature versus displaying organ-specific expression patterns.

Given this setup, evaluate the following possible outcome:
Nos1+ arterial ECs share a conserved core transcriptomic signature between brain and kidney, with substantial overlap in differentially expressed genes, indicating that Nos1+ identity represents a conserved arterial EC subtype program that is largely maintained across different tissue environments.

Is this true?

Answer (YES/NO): YES